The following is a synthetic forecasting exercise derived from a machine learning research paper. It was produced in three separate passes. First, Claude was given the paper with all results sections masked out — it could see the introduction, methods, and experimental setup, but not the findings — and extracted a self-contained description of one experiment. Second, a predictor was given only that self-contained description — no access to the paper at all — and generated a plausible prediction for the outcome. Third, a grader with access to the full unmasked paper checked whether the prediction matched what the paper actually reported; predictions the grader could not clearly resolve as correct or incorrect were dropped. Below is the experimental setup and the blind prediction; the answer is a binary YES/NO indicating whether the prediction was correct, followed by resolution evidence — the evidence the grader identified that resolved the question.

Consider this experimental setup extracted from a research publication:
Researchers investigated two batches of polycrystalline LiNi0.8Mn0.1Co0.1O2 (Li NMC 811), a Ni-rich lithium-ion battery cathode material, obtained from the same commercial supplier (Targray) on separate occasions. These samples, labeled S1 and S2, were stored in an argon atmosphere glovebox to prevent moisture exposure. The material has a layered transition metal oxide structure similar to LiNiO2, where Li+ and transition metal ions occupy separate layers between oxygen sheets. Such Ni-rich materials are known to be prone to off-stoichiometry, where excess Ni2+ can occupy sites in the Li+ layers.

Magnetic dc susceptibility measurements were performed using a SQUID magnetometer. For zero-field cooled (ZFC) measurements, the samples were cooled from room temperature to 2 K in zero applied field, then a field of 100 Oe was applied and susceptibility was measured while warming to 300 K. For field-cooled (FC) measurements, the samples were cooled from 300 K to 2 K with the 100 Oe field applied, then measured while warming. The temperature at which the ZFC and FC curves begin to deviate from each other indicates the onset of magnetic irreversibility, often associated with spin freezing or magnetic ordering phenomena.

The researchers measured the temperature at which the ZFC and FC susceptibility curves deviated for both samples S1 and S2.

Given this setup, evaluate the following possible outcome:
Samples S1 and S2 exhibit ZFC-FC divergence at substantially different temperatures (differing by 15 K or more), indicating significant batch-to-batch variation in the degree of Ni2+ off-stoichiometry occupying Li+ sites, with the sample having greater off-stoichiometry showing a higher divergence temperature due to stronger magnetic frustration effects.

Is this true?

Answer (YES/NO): NO